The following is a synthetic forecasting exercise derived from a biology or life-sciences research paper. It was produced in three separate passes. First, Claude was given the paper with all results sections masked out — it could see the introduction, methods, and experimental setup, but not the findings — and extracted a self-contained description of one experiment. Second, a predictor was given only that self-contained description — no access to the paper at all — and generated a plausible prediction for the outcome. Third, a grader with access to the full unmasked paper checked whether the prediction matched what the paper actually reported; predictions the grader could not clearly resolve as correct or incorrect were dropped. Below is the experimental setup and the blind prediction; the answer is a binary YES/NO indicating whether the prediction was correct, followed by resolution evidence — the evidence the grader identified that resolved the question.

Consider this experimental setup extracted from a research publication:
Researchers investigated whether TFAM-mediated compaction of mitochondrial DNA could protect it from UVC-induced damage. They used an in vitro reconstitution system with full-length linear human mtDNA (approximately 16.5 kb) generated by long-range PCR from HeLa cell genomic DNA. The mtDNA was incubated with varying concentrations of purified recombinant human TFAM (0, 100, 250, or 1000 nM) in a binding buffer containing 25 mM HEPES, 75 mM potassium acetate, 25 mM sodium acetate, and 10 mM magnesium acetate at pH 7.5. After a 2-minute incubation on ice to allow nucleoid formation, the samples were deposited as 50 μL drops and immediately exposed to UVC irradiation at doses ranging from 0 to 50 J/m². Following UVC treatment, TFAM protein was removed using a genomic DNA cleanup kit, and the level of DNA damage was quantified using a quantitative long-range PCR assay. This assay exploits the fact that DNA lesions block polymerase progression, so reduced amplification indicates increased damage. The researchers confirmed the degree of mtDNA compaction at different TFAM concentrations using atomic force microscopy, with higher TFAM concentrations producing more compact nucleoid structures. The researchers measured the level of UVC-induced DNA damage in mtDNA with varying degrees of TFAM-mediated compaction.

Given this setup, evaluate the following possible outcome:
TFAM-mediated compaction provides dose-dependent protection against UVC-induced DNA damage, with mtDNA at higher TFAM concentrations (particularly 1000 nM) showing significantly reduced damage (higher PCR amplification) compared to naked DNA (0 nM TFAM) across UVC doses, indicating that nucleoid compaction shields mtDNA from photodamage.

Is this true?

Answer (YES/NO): NO